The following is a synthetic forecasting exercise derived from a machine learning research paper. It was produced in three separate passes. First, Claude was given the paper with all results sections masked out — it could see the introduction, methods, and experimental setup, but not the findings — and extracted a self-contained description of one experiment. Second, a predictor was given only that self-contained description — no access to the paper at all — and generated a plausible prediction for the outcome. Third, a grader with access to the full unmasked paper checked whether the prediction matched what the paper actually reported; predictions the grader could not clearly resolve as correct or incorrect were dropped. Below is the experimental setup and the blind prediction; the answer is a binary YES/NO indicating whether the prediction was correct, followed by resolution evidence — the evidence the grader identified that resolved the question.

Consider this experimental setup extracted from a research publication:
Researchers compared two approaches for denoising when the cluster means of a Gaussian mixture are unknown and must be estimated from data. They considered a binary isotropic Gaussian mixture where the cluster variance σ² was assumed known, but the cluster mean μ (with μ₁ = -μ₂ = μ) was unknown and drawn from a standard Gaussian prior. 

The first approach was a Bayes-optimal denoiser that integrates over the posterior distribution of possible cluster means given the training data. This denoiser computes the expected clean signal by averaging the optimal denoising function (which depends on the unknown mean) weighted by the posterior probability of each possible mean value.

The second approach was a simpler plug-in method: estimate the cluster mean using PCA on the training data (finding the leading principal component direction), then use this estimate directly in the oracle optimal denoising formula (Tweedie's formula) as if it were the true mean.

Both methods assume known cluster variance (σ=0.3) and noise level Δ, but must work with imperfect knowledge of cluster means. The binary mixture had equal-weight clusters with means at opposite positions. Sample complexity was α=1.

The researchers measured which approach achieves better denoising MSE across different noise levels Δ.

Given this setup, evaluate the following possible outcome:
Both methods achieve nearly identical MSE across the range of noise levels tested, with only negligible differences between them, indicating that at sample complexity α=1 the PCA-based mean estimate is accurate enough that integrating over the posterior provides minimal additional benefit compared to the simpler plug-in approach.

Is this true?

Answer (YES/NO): YES